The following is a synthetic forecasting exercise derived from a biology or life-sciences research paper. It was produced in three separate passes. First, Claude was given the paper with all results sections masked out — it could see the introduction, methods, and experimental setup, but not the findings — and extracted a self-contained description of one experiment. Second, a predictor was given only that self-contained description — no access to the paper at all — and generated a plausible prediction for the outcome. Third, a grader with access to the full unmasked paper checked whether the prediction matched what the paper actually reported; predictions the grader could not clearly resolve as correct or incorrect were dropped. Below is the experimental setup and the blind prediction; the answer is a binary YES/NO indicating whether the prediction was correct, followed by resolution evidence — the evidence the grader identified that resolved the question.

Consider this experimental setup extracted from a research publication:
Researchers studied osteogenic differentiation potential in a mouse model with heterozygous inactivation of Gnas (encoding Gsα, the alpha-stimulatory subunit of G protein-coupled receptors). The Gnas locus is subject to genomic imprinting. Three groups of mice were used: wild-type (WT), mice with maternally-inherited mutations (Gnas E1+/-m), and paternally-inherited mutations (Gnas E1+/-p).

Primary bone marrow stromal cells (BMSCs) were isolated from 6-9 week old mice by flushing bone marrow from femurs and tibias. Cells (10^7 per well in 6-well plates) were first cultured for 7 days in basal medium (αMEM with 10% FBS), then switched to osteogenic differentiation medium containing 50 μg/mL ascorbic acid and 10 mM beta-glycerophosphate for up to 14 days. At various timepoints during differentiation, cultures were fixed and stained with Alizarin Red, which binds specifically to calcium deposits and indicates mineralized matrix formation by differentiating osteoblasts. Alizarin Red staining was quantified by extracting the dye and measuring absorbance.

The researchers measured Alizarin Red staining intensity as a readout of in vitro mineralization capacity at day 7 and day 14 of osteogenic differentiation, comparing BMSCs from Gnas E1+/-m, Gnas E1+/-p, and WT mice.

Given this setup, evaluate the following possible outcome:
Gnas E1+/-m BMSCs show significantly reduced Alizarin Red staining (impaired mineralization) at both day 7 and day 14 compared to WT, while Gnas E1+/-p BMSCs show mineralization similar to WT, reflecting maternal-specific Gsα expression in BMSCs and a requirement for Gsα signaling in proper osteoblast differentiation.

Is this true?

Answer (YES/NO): NO